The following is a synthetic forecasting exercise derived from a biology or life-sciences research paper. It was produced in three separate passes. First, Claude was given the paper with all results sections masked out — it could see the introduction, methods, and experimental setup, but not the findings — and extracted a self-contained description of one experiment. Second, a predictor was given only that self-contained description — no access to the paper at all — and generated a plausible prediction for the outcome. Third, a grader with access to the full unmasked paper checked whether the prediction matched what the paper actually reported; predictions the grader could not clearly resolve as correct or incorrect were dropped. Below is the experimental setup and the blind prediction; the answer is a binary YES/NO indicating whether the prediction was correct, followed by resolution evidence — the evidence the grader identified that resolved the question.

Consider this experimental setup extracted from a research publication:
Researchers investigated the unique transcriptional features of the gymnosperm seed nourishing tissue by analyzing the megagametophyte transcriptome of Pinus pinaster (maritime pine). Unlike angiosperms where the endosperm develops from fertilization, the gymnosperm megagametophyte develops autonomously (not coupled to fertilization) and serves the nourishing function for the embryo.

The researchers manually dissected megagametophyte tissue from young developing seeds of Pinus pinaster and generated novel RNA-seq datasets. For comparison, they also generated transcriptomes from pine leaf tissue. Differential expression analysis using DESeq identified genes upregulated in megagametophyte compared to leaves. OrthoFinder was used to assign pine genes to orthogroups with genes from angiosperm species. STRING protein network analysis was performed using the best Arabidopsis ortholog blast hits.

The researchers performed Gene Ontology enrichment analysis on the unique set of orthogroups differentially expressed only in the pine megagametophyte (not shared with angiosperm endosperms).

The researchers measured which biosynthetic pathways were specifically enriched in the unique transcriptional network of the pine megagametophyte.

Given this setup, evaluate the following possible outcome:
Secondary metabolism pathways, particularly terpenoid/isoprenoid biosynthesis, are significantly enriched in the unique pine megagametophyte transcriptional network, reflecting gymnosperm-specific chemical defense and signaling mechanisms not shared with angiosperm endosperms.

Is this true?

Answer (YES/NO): NO